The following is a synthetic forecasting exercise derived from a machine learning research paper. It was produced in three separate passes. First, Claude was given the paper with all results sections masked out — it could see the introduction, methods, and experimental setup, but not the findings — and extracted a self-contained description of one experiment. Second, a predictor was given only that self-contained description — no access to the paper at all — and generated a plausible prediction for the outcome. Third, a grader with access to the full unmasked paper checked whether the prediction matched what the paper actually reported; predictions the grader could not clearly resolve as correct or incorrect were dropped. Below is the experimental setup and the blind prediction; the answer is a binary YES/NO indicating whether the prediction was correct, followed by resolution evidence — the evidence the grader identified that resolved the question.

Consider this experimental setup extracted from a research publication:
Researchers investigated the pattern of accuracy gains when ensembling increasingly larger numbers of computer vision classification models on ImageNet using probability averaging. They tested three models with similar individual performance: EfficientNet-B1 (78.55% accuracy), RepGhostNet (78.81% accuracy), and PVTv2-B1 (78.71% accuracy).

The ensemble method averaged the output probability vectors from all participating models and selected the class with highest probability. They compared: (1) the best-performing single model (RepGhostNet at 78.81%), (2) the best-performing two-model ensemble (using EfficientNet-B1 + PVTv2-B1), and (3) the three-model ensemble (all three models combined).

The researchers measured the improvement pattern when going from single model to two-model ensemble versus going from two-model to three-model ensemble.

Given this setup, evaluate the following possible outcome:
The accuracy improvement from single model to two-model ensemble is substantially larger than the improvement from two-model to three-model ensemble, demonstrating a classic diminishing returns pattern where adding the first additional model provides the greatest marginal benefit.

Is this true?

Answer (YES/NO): YES